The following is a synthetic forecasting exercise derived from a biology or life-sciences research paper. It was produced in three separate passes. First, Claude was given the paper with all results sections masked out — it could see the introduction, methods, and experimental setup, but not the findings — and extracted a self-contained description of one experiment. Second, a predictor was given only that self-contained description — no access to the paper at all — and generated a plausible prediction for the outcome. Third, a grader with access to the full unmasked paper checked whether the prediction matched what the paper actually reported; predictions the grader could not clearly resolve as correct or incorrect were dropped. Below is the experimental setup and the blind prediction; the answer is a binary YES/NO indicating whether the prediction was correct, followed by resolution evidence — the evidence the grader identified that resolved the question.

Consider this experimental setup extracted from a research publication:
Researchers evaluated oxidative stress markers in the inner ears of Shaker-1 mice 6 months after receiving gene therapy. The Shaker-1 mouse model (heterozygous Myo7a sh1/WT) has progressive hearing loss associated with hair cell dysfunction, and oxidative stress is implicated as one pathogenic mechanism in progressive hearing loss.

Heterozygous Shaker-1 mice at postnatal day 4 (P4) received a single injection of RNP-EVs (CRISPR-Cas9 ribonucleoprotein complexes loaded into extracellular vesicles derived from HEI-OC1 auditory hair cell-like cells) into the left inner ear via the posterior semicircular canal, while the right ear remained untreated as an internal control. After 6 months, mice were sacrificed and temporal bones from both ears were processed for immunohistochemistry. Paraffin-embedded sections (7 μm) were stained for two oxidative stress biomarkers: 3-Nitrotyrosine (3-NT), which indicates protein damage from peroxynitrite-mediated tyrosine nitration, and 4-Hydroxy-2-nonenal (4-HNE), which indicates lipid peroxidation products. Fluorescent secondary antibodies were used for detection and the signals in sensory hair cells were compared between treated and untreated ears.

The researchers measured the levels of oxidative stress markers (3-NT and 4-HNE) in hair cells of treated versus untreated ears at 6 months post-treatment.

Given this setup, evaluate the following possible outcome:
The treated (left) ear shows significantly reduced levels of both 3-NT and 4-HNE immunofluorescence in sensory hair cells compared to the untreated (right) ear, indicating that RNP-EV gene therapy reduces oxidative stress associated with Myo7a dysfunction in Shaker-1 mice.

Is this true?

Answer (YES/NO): YES